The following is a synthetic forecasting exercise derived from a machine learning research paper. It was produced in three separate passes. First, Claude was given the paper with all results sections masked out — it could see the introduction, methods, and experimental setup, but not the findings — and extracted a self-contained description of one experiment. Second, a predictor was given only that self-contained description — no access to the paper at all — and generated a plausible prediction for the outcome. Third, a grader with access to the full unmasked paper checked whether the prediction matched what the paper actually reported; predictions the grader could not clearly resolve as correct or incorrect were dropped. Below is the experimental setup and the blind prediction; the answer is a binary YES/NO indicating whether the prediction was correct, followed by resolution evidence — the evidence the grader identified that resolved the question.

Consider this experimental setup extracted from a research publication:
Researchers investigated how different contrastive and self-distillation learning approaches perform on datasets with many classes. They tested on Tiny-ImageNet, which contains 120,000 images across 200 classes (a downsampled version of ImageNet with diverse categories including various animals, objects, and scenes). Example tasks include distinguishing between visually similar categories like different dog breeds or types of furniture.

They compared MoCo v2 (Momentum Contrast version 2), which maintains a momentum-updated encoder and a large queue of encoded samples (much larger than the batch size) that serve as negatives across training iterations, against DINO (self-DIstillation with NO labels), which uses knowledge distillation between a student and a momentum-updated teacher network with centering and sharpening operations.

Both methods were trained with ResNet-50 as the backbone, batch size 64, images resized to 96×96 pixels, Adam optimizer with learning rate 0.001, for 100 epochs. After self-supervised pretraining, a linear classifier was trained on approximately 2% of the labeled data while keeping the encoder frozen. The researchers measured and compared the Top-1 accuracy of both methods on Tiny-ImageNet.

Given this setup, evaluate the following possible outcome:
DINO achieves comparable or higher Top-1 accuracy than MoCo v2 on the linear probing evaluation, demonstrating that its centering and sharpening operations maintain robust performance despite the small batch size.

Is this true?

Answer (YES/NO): NO